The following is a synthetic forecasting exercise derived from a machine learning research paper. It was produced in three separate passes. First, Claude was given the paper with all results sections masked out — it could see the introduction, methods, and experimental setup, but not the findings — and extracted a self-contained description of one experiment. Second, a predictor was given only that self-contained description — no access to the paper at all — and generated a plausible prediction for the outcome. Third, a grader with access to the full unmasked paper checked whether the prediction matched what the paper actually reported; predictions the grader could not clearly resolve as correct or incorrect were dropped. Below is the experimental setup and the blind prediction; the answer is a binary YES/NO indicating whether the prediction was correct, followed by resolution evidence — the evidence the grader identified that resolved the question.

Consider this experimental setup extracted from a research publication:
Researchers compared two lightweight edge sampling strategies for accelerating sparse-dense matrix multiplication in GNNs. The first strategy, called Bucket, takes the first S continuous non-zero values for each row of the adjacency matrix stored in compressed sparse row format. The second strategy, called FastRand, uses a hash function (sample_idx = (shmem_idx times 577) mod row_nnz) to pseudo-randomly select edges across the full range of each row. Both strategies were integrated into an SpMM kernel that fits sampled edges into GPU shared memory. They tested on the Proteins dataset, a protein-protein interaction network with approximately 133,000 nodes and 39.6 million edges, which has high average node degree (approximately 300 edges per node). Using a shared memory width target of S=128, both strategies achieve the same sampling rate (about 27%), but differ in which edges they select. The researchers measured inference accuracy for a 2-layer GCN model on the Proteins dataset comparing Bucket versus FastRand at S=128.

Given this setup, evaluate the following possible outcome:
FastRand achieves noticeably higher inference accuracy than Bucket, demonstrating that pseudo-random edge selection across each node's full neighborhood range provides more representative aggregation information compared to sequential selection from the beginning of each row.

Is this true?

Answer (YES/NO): YES